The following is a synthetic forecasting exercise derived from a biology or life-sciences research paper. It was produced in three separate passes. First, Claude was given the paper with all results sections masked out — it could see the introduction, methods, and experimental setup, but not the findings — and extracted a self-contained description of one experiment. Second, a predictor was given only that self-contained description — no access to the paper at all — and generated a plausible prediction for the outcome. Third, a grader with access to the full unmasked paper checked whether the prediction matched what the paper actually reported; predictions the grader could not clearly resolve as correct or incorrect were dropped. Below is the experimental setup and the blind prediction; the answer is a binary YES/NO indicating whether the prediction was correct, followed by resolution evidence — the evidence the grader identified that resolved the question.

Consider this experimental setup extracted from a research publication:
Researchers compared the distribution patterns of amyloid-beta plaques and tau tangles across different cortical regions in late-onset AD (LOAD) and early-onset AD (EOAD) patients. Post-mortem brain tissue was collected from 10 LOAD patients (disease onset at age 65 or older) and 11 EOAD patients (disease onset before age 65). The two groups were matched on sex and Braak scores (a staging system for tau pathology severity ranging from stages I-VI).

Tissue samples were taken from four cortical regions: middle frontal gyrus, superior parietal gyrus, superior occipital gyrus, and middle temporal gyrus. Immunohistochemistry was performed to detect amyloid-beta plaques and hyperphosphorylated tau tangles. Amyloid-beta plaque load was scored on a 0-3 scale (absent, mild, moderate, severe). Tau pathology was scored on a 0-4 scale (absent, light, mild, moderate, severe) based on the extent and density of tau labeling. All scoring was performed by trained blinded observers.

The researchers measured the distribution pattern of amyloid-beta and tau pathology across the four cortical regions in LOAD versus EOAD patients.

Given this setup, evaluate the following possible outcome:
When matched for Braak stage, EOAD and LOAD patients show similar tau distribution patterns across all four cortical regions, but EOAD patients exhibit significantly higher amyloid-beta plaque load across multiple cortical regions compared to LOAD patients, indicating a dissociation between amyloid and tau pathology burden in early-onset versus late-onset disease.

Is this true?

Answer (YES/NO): NO